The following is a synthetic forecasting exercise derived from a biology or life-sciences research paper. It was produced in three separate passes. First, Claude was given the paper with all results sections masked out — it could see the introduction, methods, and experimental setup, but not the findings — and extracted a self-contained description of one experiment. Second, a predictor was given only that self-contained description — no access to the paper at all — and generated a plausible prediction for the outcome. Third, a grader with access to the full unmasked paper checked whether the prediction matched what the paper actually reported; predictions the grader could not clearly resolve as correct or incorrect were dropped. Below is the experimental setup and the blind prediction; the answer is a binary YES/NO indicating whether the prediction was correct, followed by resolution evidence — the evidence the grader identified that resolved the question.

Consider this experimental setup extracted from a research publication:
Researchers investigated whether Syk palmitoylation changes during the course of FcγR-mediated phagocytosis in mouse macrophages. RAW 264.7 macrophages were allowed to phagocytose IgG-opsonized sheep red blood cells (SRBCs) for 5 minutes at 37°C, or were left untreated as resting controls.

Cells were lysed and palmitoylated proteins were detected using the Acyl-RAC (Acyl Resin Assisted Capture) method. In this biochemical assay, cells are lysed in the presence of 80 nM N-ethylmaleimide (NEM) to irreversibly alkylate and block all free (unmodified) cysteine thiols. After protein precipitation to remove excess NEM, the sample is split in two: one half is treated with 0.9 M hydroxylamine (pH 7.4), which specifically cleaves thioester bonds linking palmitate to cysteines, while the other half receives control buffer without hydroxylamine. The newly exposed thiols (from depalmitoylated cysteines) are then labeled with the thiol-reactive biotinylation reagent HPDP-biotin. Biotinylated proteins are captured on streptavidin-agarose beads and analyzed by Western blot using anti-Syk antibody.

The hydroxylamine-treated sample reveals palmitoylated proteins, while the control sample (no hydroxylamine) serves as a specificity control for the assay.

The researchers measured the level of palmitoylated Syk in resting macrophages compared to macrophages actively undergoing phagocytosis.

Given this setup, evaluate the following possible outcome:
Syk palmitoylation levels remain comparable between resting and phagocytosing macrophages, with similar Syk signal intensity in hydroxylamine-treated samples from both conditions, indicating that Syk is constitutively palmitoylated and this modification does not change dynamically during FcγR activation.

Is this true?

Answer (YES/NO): NO